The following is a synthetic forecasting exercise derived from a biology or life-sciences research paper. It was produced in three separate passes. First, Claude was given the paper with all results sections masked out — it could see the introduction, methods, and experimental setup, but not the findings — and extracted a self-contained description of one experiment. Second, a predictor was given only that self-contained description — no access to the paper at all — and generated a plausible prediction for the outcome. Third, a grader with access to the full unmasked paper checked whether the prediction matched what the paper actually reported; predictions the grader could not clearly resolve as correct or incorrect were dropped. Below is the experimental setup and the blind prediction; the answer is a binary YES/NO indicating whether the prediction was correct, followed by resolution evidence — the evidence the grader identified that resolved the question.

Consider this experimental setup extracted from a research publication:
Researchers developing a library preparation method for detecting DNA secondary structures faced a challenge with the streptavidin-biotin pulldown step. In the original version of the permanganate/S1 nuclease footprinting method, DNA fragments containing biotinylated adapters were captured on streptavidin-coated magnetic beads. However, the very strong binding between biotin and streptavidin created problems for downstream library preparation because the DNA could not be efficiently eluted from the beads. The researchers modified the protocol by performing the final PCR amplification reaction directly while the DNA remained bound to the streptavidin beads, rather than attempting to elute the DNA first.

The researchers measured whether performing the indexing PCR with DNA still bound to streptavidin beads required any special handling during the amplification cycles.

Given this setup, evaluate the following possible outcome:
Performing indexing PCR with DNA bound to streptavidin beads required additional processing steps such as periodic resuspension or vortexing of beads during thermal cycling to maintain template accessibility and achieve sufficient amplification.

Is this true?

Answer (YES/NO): YES